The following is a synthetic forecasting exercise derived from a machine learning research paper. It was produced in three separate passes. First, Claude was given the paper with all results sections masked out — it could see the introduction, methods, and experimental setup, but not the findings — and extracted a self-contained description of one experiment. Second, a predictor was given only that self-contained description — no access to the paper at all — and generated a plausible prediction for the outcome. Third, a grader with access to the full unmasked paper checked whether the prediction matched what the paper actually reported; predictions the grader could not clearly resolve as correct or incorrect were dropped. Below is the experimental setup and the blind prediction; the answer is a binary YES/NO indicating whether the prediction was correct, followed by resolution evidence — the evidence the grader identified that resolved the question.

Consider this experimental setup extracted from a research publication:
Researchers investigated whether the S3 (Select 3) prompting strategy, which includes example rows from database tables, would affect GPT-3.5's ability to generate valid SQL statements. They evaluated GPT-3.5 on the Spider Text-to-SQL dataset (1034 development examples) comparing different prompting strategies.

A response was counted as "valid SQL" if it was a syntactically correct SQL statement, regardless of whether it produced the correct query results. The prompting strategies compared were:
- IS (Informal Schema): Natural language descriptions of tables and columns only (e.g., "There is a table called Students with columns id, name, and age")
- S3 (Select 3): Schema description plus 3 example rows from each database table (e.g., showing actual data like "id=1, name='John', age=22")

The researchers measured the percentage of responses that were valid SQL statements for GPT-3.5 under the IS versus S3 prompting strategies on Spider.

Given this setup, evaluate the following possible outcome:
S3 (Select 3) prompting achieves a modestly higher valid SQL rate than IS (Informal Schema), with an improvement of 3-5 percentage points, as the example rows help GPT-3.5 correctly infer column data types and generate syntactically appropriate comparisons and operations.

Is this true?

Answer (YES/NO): NO